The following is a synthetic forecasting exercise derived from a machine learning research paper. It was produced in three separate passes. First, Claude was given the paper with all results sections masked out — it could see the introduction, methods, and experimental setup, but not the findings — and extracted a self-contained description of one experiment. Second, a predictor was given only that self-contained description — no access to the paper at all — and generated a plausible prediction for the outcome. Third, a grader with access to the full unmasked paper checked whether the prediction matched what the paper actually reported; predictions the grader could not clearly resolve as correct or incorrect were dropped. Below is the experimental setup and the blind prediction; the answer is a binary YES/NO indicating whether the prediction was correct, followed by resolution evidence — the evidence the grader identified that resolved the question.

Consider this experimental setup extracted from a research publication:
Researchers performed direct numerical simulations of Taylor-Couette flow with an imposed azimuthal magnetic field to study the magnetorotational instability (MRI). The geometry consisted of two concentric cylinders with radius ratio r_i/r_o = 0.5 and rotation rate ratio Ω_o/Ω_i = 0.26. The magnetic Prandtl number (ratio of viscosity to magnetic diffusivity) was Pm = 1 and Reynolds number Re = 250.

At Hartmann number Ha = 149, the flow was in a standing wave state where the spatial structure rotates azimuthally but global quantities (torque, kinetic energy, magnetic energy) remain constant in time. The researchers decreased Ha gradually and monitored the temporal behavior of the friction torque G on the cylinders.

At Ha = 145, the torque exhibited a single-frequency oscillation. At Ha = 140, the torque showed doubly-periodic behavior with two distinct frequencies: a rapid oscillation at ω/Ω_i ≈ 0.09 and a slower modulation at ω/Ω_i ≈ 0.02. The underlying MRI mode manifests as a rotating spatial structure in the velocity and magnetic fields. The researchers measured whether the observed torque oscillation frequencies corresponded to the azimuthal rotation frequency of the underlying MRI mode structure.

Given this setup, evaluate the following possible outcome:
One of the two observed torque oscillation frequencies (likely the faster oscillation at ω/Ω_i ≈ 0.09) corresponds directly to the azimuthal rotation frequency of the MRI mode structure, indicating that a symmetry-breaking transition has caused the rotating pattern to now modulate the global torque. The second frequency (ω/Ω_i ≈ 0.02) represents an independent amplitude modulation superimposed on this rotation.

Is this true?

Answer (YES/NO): NO